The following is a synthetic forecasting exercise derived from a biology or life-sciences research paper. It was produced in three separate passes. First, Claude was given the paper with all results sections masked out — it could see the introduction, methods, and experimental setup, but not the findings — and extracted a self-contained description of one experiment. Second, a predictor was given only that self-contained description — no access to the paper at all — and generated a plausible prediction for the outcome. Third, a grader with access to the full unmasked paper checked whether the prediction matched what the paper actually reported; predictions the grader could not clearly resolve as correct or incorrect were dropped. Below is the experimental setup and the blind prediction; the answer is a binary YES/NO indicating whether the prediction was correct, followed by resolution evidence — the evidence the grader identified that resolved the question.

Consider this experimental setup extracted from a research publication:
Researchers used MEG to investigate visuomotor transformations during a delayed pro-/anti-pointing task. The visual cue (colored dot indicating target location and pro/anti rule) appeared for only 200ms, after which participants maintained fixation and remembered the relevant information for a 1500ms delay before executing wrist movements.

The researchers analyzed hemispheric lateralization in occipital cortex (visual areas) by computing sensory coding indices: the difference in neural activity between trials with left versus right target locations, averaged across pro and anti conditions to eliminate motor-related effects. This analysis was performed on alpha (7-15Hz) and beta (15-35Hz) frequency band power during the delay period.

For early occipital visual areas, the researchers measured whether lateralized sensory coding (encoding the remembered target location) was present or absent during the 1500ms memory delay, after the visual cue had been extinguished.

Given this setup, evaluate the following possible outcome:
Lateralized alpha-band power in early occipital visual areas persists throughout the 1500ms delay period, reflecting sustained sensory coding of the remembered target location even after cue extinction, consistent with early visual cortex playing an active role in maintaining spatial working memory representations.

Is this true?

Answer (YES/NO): NO